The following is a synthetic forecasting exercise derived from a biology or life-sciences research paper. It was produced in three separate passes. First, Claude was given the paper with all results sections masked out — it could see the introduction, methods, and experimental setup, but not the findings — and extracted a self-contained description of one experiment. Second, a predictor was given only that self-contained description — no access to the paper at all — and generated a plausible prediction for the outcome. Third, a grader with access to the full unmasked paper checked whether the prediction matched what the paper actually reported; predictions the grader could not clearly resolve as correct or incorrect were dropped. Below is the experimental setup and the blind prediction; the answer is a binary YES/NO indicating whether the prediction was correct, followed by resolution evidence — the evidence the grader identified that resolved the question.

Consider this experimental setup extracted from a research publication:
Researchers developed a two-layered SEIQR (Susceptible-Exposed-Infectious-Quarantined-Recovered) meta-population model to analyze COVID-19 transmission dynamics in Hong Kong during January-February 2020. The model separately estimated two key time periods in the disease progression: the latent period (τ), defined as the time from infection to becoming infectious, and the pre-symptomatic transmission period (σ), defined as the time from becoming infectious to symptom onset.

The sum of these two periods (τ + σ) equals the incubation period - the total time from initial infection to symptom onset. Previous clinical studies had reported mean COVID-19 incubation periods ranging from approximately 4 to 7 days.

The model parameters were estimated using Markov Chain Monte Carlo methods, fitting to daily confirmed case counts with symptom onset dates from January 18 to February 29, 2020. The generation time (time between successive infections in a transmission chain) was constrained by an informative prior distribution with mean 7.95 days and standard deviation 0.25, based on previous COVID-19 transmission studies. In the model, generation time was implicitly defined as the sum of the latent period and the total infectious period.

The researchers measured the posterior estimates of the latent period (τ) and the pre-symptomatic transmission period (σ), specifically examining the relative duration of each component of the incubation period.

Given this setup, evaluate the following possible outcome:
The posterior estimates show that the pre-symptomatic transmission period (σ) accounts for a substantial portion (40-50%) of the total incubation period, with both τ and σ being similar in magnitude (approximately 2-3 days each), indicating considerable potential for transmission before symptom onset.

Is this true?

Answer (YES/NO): NO